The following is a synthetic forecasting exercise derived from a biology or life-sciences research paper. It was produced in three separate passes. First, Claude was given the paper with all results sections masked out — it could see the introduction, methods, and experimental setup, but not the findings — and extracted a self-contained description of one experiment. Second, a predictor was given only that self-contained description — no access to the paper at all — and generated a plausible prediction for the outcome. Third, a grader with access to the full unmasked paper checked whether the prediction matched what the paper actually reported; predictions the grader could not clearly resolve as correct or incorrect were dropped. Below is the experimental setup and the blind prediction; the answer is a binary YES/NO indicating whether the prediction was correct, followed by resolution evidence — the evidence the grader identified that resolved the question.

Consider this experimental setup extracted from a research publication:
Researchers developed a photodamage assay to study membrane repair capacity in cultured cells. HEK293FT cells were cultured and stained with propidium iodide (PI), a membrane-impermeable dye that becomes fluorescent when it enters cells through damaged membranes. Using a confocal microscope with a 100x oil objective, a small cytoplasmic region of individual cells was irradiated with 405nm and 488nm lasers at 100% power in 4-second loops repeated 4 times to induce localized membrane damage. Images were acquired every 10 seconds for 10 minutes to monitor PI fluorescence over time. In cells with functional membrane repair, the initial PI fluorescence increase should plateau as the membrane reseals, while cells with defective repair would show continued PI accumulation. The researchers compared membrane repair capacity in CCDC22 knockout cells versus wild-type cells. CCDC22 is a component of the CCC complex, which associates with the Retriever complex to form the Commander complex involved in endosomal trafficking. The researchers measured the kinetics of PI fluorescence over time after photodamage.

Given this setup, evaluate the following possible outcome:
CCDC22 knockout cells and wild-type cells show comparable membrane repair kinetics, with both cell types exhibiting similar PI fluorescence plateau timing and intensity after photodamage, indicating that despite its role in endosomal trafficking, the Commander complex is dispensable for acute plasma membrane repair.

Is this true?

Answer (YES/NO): NO